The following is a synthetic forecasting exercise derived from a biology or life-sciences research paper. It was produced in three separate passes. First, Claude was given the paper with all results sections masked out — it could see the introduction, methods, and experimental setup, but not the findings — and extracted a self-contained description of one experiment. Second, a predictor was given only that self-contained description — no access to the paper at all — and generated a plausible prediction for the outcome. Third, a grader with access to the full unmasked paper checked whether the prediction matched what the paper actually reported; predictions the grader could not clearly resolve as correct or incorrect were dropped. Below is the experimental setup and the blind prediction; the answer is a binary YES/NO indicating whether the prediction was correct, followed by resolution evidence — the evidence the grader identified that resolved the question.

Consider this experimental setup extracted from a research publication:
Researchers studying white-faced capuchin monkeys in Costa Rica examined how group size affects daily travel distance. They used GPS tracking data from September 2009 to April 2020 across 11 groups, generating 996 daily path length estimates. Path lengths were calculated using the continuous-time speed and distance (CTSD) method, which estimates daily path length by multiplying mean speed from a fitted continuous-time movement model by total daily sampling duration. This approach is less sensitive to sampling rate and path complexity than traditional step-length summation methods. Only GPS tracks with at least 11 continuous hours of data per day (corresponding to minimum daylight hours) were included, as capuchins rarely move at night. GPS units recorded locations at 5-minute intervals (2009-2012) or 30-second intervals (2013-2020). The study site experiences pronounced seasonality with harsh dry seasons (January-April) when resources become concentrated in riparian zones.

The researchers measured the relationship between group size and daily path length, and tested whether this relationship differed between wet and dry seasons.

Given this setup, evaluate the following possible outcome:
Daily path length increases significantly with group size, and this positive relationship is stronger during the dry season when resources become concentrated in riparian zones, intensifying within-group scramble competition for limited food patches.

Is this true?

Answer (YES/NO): NO